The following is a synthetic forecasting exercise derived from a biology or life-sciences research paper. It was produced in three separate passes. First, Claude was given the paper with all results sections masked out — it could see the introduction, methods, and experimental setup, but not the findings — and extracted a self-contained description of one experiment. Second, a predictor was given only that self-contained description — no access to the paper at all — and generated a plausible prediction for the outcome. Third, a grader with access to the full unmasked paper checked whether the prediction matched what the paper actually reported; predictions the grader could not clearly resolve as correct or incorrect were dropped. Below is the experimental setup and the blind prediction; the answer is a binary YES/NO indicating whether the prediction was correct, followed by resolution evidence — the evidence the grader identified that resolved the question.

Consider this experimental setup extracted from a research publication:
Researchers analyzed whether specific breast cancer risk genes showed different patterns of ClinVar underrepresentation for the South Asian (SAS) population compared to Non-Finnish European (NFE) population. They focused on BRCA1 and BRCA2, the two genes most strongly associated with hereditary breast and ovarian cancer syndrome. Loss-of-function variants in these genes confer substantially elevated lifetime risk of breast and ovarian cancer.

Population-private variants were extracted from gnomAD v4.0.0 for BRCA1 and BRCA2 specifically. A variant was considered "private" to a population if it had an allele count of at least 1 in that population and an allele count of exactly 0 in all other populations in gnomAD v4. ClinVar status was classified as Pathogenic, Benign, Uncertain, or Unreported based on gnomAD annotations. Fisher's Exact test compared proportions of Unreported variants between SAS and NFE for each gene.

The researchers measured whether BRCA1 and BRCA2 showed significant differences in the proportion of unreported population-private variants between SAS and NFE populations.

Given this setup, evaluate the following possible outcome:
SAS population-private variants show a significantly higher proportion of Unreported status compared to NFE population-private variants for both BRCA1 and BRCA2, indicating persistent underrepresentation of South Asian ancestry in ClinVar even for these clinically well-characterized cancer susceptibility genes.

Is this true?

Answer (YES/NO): YES